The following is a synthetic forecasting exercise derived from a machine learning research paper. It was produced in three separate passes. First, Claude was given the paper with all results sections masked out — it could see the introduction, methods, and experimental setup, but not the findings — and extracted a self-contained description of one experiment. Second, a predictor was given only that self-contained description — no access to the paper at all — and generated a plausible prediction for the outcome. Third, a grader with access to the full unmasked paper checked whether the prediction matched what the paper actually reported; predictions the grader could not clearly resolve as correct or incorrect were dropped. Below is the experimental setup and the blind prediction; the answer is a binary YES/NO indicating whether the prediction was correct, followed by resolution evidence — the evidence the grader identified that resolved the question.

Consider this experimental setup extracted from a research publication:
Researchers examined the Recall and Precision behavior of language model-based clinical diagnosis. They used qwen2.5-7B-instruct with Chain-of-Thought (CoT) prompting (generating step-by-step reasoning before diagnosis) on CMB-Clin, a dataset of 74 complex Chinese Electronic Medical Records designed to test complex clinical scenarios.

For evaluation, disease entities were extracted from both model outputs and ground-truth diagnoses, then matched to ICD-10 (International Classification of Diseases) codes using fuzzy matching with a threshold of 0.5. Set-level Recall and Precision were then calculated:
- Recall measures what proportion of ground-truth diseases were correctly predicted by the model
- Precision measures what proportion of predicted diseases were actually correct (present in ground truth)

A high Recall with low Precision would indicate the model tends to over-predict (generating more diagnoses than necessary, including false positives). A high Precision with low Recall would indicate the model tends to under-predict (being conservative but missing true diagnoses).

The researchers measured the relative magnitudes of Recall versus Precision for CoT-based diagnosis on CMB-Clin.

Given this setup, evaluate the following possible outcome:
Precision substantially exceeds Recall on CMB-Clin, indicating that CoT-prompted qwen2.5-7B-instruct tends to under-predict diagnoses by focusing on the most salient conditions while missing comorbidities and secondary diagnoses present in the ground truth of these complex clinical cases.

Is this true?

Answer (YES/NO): NO